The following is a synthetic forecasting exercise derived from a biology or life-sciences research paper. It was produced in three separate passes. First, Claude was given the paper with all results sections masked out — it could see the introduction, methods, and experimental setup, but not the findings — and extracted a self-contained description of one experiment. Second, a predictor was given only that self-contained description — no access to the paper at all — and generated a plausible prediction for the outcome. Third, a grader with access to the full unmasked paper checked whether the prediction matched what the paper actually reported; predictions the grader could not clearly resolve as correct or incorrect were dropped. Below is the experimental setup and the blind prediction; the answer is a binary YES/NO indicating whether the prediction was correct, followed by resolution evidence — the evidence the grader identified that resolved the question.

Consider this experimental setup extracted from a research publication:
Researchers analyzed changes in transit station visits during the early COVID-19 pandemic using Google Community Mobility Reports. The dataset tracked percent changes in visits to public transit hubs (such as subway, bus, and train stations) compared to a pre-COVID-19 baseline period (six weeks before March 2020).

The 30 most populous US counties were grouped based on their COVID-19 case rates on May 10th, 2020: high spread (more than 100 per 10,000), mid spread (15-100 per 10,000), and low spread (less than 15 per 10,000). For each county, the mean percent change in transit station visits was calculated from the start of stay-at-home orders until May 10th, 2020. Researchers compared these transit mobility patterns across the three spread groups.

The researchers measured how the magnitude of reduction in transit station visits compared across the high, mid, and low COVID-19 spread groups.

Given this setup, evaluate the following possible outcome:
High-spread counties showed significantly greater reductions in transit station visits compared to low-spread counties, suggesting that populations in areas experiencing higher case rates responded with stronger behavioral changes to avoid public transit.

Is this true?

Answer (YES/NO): NO